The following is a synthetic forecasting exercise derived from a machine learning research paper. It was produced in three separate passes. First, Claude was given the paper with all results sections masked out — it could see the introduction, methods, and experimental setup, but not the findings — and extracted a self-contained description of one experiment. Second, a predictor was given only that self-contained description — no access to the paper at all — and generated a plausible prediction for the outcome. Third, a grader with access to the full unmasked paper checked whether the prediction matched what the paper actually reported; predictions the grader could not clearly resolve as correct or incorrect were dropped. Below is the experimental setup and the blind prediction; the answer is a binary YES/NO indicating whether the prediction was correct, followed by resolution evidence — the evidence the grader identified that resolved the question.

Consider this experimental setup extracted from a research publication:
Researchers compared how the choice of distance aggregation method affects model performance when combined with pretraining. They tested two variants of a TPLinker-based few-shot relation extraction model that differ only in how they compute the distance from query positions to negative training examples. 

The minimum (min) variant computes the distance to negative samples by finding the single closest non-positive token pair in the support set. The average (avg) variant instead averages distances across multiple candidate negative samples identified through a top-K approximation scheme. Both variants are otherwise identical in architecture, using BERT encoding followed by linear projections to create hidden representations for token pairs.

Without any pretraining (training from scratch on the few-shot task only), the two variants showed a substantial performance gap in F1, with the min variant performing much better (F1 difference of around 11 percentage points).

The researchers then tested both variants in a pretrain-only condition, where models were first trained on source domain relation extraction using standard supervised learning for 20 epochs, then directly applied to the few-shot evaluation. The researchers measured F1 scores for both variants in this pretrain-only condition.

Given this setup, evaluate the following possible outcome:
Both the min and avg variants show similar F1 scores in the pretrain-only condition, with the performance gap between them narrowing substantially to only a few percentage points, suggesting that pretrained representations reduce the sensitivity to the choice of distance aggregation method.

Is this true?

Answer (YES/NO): YES